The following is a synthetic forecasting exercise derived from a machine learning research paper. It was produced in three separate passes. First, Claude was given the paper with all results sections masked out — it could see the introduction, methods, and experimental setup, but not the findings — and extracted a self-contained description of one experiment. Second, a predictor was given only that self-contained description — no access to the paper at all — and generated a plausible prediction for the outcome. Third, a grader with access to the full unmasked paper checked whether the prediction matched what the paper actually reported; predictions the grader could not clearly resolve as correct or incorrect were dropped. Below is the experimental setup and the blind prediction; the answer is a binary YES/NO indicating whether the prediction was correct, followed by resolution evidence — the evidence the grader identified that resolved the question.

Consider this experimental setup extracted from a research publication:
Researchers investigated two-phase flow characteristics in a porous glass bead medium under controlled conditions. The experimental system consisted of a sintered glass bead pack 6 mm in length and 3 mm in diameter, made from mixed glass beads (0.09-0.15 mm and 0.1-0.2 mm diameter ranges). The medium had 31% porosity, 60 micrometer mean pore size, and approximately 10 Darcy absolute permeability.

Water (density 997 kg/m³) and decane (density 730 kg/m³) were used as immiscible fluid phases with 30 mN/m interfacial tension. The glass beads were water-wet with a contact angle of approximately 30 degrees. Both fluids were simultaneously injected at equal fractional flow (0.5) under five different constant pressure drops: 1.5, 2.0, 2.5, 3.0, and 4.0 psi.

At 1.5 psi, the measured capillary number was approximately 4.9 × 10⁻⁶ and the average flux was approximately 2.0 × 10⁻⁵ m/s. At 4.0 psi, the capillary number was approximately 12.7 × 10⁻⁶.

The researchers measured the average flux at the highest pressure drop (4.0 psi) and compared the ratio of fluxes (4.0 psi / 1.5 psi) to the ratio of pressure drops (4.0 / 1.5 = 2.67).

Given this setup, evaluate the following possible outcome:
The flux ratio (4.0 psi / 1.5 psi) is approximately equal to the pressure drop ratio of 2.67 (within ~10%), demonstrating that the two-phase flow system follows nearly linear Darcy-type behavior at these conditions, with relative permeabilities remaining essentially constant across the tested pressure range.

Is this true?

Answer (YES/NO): YES